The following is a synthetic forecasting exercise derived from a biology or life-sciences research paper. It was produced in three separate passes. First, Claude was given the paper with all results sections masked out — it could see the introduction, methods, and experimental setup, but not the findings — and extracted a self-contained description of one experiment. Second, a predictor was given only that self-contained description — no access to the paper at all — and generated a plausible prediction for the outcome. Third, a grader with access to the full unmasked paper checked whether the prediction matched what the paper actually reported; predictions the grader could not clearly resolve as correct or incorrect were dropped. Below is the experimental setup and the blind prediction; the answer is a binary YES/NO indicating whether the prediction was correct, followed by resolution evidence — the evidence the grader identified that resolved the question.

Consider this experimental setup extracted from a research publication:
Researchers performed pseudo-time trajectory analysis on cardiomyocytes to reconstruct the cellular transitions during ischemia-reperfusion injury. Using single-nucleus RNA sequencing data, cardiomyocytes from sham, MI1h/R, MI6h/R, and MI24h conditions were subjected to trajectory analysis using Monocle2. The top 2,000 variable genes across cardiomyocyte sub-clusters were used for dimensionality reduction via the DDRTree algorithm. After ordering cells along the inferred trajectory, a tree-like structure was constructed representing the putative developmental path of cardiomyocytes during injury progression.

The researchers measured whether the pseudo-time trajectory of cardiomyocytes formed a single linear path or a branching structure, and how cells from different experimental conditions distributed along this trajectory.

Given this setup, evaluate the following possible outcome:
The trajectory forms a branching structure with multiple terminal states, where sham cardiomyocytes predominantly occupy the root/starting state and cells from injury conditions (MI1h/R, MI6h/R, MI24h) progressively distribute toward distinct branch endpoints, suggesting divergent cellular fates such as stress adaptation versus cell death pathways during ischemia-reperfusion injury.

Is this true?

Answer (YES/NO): YES